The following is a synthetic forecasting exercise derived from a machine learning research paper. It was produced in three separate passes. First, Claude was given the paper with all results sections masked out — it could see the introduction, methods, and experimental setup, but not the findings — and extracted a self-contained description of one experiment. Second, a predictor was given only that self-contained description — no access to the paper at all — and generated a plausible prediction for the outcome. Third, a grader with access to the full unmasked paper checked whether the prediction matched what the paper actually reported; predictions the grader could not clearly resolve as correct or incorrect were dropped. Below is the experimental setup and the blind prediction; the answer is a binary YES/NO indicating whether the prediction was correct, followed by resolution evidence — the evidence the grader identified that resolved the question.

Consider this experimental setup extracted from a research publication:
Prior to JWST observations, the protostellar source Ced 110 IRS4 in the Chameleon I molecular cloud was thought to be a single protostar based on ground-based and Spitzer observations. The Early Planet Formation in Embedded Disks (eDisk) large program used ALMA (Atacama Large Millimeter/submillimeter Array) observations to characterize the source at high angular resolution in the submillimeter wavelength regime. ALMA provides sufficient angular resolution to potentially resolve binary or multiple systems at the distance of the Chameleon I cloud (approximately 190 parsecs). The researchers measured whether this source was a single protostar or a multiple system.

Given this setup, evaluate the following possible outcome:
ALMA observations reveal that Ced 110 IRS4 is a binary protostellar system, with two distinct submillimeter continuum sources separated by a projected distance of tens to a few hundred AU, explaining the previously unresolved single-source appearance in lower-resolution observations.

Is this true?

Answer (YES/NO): YES